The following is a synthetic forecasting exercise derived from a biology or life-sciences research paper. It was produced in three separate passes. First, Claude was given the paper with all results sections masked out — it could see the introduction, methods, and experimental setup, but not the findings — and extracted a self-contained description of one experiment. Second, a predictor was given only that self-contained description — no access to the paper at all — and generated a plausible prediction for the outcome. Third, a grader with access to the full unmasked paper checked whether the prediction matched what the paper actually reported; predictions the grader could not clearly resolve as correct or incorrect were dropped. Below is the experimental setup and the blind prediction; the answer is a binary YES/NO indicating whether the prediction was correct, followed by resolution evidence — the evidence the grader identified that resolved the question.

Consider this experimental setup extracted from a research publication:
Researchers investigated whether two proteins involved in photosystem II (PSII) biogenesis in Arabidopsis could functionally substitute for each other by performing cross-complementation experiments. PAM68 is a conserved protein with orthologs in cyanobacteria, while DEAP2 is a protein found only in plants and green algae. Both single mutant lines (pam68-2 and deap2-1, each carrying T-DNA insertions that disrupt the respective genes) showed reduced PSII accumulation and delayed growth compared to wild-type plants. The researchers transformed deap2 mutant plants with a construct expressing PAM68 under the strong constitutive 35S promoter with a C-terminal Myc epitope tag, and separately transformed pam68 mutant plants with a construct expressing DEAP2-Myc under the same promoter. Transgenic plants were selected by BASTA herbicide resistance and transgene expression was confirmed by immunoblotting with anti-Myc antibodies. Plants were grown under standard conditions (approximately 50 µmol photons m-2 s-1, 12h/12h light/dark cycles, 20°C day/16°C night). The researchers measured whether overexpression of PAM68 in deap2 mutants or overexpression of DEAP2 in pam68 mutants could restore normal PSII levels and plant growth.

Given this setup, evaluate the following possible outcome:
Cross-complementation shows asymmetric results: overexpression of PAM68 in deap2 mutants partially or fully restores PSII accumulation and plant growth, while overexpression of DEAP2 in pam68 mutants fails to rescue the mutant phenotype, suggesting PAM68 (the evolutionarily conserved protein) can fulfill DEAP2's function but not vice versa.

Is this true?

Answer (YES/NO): NO